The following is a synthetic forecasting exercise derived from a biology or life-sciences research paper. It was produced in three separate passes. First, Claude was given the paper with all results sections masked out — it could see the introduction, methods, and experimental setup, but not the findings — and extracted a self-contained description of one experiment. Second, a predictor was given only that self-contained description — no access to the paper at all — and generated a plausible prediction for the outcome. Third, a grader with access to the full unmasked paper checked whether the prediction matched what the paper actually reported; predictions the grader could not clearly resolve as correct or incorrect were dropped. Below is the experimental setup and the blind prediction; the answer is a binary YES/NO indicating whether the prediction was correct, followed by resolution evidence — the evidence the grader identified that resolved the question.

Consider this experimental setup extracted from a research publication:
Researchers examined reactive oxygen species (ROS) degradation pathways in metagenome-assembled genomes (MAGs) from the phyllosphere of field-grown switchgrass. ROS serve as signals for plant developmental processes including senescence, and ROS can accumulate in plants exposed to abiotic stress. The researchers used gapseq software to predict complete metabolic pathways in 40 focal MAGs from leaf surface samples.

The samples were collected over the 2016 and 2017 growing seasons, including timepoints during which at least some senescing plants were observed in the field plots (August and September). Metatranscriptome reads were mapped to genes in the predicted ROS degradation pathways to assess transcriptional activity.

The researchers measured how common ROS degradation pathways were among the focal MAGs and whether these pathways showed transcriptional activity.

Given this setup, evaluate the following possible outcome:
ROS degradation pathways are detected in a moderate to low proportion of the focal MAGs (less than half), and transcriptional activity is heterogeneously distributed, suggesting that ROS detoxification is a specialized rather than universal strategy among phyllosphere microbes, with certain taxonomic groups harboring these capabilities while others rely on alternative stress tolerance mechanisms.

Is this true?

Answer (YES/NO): NO